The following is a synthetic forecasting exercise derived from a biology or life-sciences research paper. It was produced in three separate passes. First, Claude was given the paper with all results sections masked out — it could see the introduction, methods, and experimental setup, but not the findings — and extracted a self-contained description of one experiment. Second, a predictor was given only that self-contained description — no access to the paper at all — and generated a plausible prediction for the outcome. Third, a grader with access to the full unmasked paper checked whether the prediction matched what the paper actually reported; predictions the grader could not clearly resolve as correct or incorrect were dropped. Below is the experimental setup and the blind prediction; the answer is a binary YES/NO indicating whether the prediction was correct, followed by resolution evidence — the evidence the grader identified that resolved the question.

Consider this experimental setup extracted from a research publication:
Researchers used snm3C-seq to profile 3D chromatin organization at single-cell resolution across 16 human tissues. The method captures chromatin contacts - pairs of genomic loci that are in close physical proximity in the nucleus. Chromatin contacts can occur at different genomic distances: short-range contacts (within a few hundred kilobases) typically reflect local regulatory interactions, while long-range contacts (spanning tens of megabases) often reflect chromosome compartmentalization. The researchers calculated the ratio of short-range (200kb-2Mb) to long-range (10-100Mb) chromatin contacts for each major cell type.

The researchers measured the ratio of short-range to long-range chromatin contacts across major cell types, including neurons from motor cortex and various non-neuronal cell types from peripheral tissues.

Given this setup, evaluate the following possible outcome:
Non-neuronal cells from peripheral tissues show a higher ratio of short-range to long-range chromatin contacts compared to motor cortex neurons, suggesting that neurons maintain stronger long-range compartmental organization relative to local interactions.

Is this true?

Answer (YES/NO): NO